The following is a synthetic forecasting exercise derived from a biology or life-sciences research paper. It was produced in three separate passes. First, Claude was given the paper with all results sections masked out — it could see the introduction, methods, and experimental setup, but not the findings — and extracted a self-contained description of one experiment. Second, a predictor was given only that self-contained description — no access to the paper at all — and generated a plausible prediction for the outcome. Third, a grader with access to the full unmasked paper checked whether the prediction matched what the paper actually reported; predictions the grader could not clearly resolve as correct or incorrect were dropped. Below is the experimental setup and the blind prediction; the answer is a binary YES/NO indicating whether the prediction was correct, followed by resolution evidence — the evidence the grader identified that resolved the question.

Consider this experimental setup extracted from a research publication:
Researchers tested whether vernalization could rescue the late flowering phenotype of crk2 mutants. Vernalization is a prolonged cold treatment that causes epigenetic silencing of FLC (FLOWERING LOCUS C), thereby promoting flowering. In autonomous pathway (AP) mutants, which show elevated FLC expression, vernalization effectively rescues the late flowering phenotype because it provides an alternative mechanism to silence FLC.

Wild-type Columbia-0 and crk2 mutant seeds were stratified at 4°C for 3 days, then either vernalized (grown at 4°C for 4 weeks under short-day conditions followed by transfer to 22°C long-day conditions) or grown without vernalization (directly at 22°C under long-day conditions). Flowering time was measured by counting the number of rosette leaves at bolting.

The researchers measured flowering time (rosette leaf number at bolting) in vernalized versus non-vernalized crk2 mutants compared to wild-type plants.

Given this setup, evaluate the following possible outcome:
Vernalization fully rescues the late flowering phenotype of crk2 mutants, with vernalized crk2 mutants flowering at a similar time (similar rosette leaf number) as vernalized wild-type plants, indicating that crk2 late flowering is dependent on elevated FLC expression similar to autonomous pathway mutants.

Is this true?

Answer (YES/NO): NO